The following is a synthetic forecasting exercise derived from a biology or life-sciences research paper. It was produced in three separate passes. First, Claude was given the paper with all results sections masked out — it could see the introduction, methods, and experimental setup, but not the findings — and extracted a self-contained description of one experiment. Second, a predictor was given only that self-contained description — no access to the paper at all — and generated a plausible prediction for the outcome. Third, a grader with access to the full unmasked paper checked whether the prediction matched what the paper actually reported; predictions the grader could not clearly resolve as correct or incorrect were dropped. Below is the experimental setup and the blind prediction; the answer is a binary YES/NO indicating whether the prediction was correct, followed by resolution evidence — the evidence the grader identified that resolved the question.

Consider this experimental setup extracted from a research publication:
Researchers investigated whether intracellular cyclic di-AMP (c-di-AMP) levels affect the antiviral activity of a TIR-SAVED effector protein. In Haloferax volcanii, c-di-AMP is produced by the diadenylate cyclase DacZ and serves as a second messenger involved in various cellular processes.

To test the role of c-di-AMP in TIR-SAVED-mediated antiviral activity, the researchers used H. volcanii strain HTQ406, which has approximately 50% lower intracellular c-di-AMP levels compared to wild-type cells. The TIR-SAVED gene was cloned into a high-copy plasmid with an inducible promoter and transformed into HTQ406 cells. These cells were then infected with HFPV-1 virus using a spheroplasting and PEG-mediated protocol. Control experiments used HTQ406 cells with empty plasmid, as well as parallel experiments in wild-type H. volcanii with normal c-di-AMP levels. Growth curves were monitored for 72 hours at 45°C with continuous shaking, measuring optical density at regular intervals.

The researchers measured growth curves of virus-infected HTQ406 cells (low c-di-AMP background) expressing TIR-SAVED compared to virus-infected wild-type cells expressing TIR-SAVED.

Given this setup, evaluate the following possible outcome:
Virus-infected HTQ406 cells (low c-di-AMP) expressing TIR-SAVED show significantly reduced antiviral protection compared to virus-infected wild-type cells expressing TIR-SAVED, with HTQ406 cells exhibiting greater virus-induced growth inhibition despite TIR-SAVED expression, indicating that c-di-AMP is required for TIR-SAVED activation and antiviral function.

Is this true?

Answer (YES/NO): NO